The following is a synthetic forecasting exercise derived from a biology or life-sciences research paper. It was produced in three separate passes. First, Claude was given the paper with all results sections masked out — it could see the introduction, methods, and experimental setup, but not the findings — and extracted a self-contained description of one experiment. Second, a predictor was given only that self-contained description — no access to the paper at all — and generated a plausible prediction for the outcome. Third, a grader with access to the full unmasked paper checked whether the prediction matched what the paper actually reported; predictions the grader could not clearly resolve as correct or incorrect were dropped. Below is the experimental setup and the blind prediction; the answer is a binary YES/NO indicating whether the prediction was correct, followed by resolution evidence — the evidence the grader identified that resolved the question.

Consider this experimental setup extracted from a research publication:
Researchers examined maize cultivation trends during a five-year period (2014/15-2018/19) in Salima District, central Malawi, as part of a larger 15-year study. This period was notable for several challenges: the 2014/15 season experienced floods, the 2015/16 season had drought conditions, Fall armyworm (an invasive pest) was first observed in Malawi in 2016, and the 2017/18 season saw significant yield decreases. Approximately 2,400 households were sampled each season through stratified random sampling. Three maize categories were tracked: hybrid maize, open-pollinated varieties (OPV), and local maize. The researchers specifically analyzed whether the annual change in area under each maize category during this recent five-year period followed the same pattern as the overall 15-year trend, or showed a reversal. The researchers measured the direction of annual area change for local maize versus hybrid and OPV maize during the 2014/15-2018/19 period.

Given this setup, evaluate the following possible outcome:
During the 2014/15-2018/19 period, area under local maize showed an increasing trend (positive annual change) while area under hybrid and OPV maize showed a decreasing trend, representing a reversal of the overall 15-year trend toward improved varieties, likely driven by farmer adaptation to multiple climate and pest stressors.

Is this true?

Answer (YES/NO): YES